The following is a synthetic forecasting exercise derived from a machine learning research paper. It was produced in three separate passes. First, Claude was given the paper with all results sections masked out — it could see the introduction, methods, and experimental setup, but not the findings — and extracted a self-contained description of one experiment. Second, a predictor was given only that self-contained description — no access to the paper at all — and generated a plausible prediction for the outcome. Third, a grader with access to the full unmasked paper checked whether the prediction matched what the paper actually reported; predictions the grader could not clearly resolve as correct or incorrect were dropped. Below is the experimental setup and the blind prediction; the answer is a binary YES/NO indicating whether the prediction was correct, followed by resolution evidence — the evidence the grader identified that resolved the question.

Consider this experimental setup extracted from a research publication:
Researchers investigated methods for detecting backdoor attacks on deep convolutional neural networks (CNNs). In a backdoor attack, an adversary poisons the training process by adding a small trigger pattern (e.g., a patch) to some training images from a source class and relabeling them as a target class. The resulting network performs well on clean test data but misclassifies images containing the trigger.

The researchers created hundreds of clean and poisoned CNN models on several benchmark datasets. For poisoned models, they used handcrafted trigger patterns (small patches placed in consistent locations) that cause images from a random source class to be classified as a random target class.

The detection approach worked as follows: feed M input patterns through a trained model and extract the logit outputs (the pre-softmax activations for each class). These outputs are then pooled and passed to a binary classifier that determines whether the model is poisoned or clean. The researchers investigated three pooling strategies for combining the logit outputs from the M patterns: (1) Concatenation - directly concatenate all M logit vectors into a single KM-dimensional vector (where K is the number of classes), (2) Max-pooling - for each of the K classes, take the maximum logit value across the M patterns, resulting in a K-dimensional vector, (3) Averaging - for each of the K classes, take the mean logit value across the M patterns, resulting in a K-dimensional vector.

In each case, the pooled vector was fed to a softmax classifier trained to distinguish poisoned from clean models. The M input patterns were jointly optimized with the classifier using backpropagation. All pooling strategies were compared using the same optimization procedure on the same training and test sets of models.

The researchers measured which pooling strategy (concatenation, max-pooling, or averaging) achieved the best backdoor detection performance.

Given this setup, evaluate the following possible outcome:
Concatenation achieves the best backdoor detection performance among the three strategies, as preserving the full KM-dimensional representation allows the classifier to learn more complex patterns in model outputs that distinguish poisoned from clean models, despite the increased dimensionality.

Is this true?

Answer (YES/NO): YES